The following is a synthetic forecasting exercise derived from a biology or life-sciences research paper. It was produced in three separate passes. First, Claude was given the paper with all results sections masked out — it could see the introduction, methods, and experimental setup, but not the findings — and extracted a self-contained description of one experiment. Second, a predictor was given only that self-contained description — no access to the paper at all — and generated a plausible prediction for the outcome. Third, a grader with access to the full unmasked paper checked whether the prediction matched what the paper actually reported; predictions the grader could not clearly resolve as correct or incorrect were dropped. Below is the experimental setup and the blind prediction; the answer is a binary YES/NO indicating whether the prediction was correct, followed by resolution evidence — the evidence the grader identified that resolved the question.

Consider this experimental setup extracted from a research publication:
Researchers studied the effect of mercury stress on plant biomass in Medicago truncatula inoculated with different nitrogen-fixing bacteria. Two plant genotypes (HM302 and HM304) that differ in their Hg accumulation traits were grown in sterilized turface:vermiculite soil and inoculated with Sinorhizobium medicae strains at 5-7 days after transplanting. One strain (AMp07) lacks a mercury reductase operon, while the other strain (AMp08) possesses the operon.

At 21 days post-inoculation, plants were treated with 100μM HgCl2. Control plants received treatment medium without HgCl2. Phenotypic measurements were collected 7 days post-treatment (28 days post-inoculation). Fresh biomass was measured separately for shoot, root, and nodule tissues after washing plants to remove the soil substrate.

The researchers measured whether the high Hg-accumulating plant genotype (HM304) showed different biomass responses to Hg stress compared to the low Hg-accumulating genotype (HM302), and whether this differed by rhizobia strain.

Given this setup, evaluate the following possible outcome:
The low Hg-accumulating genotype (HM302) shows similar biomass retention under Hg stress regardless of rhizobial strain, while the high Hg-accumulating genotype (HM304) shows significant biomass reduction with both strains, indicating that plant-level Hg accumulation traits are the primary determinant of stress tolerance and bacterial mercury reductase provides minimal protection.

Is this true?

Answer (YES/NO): NO